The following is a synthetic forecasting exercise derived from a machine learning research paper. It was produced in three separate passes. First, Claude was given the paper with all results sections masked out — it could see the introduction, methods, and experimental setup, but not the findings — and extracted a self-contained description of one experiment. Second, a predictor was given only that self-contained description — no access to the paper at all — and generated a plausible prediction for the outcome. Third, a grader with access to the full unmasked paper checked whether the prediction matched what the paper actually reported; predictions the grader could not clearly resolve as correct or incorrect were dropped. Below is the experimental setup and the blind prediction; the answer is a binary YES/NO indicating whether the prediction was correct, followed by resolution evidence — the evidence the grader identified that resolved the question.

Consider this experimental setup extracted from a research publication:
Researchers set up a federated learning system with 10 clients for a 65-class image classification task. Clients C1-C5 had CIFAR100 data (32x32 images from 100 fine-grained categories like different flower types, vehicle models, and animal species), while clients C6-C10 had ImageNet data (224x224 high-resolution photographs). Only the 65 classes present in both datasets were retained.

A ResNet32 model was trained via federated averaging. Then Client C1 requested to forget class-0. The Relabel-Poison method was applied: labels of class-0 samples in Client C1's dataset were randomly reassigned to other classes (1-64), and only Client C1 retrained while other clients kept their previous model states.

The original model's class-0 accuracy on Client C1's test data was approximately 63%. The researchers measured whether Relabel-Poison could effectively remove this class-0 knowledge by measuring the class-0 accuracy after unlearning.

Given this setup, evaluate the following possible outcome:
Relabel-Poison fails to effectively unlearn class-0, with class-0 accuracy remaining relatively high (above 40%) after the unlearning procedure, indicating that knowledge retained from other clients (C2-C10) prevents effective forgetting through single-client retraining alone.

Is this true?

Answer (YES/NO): YES